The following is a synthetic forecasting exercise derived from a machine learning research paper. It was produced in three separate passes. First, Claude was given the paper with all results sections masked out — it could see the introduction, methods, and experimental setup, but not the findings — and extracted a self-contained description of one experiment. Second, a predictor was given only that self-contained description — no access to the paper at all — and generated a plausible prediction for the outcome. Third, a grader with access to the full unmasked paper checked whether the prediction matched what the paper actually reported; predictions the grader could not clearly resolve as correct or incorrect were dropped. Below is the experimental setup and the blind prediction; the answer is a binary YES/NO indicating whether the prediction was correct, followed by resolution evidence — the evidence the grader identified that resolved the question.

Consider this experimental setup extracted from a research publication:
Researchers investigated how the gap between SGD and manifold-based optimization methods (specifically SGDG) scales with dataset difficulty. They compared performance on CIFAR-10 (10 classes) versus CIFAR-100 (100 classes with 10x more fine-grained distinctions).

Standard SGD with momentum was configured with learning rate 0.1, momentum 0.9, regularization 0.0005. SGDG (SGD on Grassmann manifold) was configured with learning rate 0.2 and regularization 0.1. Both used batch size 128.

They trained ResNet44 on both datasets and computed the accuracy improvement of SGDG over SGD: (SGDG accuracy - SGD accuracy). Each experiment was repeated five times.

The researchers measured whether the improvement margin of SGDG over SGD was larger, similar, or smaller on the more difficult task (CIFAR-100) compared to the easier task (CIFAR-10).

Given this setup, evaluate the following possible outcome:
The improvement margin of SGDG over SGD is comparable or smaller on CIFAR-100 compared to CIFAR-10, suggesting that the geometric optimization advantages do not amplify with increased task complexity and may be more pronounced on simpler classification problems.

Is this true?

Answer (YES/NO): NO